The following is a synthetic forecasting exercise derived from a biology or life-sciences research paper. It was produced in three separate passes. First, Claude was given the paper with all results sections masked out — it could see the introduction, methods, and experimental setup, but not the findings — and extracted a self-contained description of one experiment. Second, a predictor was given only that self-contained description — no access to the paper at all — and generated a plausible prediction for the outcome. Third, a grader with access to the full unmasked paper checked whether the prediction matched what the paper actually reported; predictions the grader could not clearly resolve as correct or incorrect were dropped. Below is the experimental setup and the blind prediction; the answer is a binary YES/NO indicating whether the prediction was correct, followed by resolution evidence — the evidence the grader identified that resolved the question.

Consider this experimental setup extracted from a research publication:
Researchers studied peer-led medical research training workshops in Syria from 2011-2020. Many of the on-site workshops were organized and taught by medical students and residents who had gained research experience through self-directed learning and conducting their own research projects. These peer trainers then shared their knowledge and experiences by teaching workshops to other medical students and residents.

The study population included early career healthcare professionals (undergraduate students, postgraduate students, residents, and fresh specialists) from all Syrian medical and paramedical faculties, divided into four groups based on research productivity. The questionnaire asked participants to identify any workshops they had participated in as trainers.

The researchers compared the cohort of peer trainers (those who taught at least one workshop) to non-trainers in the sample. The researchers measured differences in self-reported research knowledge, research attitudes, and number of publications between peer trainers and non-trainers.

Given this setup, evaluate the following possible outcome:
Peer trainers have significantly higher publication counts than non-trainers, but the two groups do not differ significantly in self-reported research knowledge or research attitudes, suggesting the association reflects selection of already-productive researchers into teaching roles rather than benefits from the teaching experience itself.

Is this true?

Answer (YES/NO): NO